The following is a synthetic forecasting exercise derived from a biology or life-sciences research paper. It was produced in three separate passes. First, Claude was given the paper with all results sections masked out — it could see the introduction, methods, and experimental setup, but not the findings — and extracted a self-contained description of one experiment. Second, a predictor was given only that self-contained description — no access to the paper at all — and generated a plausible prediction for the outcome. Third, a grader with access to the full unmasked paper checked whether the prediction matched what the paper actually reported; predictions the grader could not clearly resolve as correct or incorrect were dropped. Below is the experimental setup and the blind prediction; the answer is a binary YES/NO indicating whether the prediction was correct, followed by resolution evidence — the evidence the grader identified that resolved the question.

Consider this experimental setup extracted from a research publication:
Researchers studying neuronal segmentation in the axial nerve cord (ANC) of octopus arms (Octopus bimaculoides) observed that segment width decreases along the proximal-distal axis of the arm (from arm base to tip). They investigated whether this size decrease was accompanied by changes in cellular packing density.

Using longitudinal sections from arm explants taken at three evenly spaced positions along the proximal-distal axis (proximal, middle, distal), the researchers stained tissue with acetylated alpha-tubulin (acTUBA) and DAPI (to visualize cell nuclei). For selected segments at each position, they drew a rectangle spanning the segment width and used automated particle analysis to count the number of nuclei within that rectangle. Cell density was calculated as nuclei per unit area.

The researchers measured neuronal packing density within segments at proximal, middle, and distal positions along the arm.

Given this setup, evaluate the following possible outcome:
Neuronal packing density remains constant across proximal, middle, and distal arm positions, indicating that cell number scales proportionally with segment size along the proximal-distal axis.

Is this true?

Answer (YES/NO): NO